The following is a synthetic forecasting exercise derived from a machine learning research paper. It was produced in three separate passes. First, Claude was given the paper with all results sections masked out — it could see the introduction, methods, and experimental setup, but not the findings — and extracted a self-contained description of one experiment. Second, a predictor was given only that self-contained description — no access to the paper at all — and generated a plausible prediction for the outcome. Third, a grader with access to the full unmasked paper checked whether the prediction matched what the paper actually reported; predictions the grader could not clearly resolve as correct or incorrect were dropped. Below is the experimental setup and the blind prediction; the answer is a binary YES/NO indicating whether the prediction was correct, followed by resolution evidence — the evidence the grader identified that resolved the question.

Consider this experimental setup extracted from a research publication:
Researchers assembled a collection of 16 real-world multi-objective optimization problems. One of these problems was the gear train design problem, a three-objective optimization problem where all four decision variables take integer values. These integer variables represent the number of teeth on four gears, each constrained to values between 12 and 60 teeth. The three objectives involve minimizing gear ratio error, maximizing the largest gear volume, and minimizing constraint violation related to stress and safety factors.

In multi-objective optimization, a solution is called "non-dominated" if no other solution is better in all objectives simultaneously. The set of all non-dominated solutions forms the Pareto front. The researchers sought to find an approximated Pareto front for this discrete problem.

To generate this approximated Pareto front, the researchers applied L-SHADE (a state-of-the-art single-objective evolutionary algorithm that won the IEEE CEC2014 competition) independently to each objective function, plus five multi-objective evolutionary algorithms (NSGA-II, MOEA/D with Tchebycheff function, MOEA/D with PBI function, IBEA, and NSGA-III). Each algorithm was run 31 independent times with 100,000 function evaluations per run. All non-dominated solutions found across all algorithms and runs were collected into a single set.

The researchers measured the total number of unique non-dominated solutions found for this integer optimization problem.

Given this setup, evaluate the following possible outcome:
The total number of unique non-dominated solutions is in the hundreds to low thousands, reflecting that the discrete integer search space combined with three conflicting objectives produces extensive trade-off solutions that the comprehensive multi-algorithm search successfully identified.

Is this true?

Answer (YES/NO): NO